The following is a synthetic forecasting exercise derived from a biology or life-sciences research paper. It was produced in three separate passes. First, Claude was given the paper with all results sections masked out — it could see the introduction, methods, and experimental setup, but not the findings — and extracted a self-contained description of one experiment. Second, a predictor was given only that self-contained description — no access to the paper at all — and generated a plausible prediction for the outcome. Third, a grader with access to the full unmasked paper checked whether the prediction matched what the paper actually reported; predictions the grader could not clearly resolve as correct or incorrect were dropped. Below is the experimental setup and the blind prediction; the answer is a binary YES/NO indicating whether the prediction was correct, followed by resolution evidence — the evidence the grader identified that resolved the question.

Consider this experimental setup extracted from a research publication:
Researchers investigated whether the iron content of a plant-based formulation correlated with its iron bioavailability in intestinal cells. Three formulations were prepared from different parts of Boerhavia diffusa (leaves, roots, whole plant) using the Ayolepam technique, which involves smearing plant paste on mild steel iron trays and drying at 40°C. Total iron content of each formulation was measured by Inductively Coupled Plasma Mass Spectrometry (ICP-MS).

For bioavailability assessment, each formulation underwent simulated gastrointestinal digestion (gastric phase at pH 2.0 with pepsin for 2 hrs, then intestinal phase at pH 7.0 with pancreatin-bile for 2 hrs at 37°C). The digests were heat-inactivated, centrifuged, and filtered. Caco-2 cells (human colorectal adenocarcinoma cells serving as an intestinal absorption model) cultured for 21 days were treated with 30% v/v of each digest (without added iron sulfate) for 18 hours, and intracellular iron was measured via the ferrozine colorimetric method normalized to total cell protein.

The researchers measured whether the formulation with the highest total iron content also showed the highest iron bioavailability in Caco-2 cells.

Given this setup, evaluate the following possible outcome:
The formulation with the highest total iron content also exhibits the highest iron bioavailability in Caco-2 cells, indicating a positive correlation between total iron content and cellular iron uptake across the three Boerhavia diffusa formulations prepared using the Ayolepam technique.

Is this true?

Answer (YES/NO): NO